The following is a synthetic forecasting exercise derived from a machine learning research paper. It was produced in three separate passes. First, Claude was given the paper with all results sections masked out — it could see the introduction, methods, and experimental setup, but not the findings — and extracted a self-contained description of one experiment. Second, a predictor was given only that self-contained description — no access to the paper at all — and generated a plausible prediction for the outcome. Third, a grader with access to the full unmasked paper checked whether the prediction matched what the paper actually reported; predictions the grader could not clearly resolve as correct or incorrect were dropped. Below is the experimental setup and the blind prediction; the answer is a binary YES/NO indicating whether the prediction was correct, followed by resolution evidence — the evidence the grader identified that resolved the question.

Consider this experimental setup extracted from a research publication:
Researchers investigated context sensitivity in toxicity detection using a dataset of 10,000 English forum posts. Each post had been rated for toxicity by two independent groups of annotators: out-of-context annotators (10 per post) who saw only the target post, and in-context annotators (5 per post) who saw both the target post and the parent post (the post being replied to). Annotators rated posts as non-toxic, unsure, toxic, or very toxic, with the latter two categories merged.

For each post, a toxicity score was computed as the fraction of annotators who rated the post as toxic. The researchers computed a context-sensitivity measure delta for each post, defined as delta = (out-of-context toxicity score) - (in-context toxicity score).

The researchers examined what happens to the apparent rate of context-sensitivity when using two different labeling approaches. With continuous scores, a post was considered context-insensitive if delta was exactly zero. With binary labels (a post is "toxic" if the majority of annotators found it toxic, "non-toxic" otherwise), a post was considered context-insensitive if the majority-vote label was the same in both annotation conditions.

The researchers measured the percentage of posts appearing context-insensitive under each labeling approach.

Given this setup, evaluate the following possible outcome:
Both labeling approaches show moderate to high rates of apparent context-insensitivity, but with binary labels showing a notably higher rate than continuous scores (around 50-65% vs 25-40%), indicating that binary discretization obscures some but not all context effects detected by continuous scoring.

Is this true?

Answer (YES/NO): NO